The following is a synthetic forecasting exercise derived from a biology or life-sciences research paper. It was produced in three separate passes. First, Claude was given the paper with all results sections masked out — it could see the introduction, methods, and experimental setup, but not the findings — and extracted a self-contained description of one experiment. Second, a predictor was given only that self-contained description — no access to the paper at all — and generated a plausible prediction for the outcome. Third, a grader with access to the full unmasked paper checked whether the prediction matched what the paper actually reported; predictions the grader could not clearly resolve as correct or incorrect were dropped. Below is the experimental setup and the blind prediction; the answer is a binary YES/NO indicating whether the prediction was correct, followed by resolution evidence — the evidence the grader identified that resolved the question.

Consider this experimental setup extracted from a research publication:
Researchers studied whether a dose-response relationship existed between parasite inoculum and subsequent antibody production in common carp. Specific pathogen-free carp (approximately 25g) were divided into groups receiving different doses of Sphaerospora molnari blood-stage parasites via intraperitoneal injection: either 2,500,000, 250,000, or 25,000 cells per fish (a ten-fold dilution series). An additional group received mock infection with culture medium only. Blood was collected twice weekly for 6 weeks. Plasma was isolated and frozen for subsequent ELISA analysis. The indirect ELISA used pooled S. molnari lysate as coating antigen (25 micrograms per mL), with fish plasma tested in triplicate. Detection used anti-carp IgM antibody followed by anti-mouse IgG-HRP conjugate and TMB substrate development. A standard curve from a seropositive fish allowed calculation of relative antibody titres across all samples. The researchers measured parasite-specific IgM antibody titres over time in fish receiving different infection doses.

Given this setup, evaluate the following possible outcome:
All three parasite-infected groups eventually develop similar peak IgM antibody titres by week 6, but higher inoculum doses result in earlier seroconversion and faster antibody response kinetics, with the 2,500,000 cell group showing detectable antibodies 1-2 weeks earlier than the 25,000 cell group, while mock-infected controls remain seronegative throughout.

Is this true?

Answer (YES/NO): NO